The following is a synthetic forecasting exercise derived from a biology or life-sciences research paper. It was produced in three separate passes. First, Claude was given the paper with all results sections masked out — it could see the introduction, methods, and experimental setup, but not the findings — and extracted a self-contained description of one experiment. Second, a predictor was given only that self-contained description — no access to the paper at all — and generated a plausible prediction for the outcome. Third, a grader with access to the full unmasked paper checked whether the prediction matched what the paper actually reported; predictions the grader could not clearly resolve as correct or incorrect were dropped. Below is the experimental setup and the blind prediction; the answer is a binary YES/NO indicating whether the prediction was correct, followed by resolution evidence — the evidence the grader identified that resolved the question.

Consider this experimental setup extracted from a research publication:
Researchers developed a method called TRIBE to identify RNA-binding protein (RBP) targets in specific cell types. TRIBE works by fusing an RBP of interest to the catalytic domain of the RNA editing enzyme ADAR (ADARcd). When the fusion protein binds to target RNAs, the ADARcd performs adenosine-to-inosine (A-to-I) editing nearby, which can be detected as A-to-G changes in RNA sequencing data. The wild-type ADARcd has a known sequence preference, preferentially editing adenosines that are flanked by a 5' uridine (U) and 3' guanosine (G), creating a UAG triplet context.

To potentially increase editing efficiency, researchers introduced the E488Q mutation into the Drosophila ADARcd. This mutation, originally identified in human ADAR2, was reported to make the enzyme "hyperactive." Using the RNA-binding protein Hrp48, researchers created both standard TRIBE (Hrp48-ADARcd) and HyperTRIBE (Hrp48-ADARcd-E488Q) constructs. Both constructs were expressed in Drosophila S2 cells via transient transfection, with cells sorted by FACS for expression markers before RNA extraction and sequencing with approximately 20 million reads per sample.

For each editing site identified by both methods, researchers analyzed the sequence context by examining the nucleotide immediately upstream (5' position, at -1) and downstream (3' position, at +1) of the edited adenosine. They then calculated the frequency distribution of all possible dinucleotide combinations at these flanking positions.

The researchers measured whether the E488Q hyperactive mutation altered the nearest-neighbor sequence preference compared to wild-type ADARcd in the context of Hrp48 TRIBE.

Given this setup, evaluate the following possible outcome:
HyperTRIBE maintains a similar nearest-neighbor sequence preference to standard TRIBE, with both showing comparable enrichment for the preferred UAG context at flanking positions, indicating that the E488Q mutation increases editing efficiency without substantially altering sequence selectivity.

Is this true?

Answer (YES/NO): NO